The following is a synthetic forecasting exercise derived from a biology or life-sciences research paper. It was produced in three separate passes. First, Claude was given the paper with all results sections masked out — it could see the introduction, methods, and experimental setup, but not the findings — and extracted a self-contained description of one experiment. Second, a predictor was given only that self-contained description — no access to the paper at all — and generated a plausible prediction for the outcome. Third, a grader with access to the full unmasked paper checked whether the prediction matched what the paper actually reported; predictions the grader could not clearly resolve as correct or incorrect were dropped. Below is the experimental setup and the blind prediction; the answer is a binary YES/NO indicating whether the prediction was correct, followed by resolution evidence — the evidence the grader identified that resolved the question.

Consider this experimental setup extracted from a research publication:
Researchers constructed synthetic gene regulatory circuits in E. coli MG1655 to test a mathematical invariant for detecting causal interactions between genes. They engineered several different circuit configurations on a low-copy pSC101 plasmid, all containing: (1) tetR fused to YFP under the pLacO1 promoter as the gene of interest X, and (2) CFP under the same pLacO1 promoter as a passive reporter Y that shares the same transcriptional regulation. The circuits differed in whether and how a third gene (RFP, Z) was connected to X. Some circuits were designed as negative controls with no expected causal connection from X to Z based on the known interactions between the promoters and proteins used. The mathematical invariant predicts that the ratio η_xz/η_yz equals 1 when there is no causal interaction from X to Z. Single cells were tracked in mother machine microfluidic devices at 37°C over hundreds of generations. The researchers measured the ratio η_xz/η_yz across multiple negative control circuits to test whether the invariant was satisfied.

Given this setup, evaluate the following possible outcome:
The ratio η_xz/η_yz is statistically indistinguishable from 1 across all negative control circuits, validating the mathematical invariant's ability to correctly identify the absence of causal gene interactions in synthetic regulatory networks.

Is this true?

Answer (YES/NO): NO